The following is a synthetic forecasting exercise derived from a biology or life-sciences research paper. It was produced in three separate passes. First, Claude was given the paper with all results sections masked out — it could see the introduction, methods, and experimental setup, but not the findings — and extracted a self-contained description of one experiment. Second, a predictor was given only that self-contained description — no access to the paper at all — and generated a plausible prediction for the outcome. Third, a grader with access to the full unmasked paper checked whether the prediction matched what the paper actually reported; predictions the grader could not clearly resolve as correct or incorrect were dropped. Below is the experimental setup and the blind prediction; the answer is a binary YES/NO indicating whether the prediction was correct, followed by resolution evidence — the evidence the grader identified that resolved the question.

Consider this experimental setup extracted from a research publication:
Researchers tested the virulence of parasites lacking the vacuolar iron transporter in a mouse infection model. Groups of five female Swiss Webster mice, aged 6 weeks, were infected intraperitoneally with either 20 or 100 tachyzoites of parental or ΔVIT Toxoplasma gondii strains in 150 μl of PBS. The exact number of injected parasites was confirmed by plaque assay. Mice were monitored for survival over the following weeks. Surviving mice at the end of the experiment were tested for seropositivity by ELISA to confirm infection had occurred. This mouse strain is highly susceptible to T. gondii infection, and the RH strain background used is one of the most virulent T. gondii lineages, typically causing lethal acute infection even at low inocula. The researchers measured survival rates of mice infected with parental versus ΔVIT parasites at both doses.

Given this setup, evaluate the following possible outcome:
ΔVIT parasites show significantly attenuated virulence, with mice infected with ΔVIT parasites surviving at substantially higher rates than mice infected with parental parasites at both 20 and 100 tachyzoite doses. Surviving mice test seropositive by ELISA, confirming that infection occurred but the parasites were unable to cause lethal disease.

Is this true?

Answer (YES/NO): YES